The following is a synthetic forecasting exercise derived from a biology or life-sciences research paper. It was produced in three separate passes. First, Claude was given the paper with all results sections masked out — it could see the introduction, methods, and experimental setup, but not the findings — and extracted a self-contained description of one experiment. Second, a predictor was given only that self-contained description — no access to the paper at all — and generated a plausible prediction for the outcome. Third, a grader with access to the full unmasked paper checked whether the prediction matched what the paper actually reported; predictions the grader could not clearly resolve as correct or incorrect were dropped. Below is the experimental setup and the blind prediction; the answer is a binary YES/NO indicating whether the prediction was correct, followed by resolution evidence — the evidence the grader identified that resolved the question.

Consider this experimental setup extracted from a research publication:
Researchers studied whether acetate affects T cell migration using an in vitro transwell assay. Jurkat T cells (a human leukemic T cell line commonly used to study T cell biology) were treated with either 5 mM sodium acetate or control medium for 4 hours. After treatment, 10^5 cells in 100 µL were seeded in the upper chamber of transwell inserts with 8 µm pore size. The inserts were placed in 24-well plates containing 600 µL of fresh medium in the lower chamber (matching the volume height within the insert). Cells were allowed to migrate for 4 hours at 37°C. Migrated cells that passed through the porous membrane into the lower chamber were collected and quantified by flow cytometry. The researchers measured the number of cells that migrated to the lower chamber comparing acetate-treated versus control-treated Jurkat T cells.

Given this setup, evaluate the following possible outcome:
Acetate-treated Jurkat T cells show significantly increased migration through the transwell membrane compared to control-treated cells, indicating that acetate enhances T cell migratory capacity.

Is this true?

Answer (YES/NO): NO